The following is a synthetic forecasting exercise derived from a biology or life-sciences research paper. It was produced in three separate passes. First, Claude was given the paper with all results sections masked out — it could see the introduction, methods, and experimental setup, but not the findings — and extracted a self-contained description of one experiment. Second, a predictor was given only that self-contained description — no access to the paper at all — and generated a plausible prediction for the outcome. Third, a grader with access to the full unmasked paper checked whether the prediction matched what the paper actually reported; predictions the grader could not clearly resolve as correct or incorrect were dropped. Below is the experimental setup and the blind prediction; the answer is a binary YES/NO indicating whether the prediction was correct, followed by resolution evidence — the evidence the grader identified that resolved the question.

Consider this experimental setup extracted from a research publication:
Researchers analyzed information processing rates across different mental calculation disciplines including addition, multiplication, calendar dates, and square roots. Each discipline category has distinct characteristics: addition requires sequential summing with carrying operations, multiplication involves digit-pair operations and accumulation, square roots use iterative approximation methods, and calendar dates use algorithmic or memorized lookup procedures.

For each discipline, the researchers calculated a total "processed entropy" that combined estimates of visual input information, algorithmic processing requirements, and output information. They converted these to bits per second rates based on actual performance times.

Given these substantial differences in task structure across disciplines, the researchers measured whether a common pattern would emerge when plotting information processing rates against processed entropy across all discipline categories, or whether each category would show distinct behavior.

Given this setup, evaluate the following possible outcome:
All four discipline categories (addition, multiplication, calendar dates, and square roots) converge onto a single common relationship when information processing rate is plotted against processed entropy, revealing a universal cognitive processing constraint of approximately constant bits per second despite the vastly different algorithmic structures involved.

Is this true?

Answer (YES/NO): NO